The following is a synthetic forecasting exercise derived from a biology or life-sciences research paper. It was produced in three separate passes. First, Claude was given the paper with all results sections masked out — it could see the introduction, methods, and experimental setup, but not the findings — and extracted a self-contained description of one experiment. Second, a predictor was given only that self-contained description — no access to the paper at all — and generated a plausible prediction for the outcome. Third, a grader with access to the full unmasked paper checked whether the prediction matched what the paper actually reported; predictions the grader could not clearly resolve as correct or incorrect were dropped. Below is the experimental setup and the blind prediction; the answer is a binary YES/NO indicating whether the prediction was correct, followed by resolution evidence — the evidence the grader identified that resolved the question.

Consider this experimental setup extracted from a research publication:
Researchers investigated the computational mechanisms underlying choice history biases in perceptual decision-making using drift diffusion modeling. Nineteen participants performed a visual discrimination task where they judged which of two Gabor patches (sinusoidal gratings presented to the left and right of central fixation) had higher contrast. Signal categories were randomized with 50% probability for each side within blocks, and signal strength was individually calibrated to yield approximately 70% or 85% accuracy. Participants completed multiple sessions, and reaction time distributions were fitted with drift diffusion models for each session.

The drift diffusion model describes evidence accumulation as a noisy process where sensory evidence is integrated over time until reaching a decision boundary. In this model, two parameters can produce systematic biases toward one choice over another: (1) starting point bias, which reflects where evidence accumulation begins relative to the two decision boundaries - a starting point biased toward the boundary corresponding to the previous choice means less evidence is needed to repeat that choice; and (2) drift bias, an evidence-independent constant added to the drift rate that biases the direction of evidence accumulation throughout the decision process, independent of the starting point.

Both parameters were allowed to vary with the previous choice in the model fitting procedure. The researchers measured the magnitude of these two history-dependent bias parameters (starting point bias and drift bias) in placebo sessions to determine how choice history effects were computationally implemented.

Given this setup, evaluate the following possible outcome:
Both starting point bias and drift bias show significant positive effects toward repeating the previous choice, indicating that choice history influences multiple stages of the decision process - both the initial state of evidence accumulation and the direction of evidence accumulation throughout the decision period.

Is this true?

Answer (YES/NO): NO